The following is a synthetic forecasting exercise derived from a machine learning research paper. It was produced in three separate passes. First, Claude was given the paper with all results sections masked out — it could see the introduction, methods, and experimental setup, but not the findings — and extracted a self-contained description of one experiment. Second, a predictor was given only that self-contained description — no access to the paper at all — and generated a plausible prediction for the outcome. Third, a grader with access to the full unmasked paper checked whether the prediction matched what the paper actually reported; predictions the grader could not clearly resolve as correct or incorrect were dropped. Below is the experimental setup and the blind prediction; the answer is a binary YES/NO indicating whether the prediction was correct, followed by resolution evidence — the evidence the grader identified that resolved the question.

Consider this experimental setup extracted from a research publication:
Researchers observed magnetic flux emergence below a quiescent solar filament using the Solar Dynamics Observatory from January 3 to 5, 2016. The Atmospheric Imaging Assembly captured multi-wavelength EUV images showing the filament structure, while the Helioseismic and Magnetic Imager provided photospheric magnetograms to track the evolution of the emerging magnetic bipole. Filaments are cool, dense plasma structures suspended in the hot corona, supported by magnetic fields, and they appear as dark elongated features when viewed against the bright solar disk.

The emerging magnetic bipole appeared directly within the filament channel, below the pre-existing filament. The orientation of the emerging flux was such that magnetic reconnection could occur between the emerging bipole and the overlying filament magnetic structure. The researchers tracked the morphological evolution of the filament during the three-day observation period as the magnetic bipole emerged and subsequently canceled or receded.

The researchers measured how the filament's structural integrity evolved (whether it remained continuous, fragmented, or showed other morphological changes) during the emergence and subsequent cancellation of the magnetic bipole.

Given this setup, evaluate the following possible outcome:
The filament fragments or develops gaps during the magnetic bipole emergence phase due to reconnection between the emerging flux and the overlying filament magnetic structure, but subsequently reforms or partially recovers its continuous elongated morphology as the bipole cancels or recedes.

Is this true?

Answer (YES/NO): YES